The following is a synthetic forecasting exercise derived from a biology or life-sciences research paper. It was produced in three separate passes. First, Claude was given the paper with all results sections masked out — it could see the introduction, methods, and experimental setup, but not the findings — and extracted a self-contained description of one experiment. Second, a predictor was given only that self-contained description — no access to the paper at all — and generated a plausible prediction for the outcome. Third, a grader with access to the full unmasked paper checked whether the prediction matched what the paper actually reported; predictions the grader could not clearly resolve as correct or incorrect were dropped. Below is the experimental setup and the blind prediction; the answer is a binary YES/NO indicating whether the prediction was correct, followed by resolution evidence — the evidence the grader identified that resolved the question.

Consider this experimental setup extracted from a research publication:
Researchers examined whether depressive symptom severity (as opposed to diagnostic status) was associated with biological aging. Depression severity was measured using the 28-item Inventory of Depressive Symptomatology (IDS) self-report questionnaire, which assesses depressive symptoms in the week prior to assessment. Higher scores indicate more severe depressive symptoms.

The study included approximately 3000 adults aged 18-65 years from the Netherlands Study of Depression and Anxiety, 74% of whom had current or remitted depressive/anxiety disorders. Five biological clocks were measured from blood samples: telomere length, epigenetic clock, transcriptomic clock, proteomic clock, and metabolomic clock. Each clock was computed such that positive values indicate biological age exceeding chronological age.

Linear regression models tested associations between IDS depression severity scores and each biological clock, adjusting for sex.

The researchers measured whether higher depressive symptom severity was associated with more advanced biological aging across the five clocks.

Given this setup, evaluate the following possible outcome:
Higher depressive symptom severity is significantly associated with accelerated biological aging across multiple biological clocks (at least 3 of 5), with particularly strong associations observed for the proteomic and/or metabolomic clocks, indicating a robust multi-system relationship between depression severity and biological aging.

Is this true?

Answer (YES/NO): NO